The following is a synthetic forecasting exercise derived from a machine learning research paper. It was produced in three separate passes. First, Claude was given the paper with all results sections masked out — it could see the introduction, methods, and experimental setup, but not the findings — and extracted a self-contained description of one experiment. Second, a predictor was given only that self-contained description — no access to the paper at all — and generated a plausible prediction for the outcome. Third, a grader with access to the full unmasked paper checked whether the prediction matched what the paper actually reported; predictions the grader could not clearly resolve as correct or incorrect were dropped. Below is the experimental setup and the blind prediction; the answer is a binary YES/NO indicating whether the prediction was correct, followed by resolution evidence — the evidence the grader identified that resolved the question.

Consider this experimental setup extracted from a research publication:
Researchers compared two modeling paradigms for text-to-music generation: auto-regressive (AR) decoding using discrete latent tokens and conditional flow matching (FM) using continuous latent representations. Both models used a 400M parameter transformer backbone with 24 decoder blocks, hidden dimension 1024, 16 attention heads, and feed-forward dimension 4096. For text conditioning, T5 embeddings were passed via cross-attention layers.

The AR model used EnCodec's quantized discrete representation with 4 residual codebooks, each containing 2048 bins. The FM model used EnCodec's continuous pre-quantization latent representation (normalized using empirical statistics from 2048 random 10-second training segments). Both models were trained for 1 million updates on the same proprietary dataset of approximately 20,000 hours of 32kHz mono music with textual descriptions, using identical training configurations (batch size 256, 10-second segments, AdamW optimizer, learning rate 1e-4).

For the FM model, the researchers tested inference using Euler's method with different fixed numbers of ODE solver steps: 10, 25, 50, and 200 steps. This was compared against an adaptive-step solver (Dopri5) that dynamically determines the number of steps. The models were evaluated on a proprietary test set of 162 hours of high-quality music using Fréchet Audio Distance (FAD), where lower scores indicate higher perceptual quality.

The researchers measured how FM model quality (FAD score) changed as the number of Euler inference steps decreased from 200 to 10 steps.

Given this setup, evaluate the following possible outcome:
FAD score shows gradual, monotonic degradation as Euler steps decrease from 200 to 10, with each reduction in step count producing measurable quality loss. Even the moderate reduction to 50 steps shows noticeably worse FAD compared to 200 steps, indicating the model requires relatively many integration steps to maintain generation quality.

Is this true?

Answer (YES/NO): YES